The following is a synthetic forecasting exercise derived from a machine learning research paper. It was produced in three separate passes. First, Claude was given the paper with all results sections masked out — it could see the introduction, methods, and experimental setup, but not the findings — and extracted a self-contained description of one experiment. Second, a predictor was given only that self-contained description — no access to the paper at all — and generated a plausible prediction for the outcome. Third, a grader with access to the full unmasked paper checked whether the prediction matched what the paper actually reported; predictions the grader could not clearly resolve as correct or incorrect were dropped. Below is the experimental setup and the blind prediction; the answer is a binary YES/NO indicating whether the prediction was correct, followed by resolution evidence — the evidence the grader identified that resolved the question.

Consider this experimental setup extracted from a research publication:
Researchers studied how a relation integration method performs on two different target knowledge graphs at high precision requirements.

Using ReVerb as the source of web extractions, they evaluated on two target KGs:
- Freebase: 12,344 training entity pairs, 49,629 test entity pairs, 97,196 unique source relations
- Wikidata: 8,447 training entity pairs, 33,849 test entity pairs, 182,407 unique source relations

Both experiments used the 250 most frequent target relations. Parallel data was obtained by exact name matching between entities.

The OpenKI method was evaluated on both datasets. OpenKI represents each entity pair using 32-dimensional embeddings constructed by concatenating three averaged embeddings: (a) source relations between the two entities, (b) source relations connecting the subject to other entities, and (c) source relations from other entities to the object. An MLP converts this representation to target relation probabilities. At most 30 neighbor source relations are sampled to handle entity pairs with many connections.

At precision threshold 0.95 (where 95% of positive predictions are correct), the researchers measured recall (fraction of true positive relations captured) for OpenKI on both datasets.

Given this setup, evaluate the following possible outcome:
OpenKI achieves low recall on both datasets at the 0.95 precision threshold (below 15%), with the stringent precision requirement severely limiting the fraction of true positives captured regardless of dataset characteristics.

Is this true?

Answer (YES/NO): NO